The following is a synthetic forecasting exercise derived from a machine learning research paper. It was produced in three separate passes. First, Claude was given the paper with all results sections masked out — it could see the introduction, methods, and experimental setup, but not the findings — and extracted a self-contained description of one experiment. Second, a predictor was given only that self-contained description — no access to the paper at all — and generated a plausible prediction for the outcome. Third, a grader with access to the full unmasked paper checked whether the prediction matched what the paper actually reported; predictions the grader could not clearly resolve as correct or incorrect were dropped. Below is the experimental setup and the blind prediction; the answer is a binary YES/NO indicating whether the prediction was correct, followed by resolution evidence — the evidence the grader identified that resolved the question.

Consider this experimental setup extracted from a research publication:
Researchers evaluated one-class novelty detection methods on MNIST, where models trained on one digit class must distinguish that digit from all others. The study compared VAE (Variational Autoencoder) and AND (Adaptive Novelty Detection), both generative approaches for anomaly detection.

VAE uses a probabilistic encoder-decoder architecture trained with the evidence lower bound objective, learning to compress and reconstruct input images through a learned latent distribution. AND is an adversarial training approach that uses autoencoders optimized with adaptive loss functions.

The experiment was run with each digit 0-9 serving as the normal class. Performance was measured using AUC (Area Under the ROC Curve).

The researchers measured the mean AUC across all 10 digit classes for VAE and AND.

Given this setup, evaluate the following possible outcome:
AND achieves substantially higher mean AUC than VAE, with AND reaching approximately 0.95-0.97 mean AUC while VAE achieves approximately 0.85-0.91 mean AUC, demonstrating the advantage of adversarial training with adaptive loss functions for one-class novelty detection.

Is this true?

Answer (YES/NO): NO